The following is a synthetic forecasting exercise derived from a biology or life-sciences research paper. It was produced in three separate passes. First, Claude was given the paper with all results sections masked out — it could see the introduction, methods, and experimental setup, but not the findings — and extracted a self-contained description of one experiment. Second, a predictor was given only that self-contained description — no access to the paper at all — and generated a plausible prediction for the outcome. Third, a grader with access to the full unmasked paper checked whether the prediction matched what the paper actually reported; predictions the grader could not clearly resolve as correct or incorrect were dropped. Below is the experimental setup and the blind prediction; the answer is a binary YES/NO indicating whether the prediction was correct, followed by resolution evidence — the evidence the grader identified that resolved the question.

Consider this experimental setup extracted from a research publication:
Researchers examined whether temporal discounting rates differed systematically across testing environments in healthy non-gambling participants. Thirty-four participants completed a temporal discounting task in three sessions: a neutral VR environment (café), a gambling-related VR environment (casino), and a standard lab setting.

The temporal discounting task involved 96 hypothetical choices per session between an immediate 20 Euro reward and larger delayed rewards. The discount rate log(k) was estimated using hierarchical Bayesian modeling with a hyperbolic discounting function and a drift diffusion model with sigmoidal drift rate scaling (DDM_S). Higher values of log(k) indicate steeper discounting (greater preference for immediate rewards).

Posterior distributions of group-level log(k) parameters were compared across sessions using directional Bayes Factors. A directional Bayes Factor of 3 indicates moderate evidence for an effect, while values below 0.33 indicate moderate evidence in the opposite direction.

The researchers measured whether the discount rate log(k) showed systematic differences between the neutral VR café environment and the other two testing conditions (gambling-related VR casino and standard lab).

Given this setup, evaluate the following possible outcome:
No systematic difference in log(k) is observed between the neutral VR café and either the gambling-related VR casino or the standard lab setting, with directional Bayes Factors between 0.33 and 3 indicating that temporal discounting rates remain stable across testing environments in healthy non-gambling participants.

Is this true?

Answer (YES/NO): NO